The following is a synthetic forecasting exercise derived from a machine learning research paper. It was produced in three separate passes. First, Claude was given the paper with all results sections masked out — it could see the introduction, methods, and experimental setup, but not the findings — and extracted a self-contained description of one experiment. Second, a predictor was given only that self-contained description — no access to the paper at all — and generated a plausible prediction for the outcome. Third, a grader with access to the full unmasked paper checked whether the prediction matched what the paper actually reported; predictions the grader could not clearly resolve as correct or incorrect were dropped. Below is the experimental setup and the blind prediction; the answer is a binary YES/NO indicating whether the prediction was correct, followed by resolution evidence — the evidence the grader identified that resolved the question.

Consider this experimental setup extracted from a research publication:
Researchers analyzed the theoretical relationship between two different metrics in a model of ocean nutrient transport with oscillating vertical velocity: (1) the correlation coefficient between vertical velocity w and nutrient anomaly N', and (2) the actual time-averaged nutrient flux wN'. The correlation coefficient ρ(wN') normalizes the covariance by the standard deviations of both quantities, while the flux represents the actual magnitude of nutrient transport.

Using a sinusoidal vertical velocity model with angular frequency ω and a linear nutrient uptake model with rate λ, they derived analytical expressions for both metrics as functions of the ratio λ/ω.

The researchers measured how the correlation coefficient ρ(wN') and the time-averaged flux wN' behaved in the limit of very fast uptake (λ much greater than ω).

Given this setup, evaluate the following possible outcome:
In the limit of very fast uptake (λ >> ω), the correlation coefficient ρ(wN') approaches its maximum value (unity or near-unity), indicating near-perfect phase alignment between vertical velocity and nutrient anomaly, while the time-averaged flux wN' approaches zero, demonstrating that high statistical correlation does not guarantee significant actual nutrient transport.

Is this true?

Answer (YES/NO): YES